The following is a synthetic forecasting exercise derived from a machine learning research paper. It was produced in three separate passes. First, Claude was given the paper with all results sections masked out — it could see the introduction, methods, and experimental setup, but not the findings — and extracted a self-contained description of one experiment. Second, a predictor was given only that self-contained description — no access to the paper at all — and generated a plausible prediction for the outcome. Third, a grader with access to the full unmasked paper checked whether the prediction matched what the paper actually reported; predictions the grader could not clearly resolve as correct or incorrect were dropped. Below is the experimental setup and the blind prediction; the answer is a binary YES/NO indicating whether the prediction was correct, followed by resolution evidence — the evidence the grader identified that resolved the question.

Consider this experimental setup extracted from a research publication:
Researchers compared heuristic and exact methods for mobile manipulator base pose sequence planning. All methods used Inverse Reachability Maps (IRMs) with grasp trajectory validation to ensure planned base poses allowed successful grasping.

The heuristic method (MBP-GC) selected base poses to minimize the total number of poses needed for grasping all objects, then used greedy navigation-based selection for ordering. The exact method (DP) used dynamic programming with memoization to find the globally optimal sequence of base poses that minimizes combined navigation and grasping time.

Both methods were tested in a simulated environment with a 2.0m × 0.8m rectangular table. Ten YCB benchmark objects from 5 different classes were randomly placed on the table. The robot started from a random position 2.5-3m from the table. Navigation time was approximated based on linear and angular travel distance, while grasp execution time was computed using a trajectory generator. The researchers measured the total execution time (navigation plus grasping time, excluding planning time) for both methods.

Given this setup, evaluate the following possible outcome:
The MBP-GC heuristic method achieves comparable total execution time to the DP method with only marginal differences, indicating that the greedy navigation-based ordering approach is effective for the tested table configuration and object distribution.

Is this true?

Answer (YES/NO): NO